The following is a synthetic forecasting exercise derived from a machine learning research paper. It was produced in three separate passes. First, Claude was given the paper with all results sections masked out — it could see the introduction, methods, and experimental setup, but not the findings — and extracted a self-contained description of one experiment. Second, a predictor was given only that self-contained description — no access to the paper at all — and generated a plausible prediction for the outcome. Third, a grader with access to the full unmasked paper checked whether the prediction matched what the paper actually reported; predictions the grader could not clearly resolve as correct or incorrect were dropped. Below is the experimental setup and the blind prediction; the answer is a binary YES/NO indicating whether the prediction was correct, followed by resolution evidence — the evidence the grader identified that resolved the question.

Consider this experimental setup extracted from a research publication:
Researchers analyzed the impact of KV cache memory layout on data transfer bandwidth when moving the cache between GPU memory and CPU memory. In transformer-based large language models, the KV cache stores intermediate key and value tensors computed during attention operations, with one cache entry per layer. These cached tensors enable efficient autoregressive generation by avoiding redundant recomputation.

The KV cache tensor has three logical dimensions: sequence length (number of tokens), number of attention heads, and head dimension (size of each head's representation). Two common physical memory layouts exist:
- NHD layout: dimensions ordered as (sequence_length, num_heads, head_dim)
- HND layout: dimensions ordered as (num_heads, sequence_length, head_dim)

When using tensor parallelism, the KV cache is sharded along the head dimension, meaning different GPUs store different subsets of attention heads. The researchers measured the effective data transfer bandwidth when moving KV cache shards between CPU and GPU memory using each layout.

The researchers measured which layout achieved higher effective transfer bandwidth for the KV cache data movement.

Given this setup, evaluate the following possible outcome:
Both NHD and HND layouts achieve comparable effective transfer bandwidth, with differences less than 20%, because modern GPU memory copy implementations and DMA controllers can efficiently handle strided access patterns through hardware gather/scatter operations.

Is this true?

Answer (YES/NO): NO